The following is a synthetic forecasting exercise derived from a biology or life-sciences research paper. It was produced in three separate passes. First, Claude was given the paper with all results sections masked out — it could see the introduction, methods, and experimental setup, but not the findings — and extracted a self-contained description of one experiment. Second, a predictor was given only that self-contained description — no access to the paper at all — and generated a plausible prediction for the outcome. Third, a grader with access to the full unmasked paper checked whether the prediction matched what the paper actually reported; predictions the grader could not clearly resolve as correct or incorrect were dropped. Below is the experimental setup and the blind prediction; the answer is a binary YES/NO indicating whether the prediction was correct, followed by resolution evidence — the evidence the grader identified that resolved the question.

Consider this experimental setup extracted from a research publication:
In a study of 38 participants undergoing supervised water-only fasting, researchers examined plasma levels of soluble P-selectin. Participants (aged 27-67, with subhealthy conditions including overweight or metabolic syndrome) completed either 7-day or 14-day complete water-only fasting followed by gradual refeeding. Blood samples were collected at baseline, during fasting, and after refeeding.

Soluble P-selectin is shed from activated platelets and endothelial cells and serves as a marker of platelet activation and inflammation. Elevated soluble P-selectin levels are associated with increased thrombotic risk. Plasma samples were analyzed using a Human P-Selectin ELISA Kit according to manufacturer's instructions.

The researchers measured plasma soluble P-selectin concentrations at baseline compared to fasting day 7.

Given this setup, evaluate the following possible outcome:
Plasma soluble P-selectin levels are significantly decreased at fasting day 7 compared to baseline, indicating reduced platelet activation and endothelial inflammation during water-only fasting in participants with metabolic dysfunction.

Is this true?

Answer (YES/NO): YES